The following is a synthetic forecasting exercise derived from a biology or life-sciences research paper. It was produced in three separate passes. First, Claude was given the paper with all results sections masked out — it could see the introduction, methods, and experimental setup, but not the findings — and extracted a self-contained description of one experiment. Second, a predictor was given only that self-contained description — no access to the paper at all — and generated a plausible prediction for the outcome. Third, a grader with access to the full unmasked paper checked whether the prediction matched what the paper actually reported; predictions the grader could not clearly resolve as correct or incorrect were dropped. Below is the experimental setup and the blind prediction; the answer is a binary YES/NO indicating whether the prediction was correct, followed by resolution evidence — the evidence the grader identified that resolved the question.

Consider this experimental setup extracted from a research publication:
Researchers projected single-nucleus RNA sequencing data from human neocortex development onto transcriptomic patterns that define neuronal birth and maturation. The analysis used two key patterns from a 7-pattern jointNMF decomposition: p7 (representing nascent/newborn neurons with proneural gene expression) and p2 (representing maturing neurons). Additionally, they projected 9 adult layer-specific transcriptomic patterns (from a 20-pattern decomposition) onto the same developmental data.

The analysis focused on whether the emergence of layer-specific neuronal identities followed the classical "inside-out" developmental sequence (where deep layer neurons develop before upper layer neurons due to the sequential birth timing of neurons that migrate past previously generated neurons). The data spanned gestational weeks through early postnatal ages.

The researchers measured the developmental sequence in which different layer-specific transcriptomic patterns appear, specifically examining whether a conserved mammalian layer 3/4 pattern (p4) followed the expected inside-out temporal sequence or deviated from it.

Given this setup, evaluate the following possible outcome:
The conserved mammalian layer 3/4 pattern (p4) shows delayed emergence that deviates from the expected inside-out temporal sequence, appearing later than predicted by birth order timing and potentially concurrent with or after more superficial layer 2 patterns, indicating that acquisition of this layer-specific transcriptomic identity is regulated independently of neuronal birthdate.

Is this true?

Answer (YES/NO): NO